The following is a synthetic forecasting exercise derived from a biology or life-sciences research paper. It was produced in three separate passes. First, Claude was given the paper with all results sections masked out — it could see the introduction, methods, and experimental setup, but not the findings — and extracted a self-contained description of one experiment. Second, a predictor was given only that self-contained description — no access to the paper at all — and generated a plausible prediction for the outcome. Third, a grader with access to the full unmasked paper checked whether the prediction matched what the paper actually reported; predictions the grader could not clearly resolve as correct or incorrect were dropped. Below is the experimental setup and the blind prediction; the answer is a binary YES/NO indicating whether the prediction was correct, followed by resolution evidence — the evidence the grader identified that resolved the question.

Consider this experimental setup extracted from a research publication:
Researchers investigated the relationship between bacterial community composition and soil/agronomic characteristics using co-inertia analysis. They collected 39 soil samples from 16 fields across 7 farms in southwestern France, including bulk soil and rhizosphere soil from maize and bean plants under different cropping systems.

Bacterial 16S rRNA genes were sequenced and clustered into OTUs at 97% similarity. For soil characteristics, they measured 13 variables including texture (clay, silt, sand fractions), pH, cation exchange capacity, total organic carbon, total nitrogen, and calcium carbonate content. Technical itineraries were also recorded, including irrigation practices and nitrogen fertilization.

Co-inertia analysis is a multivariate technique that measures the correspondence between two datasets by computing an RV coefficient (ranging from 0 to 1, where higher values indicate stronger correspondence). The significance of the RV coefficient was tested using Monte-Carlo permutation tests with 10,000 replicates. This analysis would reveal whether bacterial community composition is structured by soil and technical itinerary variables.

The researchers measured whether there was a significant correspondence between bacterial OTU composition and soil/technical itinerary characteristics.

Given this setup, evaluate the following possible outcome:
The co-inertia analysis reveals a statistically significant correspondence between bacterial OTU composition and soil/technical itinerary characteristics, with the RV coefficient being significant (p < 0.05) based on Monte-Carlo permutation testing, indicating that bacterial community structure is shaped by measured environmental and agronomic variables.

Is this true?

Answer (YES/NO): YES